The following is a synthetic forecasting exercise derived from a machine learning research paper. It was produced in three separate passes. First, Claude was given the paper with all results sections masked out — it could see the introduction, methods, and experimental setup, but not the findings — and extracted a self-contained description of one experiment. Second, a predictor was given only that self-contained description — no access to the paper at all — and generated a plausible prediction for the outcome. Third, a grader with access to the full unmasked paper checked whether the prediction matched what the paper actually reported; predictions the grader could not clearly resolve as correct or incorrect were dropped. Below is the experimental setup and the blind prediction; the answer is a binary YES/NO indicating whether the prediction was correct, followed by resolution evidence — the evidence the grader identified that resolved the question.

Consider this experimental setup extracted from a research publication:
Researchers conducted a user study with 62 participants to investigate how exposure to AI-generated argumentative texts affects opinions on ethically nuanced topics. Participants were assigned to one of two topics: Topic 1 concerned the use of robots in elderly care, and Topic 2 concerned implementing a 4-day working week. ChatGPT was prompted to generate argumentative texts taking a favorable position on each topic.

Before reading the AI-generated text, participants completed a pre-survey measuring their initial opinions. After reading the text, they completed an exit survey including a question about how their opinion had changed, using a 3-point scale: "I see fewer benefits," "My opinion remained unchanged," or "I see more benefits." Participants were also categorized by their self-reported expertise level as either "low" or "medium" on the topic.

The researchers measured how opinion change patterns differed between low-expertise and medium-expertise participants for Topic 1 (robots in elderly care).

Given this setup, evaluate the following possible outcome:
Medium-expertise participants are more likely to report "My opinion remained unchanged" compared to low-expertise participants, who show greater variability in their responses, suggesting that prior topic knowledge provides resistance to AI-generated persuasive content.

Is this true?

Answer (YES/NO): NO